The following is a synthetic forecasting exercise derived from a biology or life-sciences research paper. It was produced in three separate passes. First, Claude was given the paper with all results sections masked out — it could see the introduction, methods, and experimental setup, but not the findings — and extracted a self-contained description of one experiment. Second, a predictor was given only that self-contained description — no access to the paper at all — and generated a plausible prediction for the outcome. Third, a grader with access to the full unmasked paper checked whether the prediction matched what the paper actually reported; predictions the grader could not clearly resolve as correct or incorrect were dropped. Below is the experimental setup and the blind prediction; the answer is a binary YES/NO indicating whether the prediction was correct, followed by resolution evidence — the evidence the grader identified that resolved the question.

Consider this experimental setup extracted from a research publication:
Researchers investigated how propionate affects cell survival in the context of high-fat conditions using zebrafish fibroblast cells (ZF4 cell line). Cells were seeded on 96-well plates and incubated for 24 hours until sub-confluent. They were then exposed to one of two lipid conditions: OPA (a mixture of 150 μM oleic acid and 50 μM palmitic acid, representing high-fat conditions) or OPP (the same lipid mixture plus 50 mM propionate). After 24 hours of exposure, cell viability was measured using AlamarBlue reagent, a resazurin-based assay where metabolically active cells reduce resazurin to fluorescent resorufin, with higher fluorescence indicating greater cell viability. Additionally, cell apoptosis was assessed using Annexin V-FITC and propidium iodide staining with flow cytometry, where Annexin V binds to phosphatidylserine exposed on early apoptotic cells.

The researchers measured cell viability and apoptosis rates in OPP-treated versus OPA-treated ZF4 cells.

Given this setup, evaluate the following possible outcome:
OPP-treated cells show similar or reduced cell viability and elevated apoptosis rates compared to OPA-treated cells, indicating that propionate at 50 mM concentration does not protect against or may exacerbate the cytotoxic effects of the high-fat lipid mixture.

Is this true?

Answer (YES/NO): YES